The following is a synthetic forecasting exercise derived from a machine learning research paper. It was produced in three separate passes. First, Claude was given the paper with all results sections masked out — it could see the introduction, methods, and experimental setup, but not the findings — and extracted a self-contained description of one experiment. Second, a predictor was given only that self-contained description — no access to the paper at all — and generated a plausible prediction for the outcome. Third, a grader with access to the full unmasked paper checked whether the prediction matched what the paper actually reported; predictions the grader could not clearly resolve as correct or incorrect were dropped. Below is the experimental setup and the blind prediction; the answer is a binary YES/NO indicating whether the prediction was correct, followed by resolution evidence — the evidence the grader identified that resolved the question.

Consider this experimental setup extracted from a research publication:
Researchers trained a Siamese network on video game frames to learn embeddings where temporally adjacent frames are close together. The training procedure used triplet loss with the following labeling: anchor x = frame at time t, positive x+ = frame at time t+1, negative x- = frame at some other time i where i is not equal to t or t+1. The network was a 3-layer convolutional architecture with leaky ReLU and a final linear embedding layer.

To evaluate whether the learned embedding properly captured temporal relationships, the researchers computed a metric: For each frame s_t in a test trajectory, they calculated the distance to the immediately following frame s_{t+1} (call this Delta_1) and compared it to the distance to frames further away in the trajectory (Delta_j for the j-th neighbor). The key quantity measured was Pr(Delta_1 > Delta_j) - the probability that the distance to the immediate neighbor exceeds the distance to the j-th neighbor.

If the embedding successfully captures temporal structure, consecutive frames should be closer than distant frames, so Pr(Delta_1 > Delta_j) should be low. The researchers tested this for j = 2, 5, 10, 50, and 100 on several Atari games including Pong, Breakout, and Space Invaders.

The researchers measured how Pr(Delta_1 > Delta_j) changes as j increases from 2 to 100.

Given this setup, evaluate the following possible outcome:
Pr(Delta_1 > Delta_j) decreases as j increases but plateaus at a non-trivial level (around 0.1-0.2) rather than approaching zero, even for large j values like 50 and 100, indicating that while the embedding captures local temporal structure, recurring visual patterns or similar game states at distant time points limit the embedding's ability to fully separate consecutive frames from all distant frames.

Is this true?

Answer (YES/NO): NO